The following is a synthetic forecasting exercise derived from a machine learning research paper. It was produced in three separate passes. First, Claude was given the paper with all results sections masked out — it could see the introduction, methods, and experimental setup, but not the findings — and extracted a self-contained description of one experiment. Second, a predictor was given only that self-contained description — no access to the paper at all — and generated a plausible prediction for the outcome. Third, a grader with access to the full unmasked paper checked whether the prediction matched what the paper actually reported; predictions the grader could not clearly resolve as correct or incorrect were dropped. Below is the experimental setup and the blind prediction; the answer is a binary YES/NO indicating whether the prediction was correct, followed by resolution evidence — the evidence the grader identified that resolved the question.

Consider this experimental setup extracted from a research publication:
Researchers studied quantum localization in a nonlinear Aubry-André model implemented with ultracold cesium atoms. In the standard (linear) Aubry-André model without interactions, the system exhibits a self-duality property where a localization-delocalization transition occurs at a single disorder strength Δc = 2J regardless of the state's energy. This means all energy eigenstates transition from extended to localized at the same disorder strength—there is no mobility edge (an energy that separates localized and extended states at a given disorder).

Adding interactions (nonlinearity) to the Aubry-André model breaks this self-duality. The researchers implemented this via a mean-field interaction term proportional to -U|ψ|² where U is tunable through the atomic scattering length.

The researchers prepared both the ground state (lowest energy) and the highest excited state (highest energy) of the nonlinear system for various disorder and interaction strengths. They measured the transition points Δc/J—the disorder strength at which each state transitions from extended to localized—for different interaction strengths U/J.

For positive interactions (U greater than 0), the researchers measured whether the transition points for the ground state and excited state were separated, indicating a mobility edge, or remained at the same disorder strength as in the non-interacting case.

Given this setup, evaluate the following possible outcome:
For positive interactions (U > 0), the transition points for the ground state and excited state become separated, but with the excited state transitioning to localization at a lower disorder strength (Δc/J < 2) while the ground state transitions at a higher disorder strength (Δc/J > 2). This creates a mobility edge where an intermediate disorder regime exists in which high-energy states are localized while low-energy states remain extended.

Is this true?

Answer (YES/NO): NO